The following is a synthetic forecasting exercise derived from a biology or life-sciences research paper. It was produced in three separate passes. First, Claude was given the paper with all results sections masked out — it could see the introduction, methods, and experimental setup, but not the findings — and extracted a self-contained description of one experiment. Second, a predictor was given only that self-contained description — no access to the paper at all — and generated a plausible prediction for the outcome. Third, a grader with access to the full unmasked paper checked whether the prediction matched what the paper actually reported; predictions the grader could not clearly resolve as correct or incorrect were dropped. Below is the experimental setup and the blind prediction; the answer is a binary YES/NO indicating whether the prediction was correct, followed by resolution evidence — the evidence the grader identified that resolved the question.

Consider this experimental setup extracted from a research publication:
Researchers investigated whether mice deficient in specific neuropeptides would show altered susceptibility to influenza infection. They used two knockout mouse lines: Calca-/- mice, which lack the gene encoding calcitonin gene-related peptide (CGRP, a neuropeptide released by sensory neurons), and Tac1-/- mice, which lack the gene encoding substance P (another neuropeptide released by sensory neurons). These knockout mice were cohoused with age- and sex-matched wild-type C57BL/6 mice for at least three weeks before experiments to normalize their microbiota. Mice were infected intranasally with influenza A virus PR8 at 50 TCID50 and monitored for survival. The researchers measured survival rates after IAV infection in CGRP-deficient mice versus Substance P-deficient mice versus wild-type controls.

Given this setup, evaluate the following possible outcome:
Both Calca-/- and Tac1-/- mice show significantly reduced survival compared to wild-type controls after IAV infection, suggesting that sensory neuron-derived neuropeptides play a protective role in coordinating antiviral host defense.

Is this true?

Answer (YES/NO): NO